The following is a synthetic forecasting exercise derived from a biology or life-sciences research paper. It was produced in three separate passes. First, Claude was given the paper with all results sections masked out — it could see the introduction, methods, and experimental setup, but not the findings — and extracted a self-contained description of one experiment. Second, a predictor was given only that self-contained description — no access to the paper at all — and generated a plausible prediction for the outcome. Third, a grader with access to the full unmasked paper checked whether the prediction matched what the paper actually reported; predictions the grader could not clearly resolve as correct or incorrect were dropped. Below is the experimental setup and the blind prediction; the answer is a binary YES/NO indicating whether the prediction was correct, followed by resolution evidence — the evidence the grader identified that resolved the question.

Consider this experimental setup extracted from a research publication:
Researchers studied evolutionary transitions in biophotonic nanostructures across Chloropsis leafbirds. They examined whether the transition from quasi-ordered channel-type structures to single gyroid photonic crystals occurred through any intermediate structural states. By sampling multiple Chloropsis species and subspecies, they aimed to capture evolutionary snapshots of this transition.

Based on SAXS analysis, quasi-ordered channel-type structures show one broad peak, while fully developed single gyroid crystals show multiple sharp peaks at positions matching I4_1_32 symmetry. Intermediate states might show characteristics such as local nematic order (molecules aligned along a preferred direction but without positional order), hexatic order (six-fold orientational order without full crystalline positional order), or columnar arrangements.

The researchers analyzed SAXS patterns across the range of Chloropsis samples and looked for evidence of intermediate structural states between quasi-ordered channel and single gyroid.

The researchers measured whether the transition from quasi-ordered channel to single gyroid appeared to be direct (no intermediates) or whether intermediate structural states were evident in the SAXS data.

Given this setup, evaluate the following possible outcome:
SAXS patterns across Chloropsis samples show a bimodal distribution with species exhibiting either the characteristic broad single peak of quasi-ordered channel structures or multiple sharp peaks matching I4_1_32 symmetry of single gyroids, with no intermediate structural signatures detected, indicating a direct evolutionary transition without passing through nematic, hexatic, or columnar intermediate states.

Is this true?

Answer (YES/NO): NO